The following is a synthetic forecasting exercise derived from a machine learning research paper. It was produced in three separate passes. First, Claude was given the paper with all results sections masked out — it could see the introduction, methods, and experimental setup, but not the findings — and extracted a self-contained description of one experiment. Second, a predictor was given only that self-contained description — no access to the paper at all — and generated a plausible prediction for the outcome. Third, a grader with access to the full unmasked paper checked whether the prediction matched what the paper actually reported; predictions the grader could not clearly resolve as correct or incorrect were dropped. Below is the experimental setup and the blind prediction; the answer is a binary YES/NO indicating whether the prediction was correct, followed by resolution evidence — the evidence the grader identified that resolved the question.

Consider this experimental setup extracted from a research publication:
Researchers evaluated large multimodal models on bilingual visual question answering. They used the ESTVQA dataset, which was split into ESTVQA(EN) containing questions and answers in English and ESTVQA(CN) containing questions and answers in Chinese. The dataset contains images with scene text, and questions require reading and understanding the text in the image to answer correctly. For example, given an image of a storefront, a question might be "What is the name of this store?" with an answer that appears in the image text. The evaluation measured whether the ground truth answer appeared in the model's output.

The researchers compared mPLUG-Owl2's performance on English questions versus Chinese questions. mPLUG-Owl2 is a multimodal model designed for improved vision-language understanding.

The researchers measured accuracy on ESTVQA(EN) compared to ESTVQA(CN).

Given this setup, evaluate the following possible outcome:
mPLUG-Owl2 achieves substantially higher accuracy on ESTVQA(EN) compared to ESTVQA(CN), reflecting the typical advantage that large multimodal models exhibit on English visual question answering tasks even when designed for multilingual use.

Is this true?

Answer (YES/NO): YES